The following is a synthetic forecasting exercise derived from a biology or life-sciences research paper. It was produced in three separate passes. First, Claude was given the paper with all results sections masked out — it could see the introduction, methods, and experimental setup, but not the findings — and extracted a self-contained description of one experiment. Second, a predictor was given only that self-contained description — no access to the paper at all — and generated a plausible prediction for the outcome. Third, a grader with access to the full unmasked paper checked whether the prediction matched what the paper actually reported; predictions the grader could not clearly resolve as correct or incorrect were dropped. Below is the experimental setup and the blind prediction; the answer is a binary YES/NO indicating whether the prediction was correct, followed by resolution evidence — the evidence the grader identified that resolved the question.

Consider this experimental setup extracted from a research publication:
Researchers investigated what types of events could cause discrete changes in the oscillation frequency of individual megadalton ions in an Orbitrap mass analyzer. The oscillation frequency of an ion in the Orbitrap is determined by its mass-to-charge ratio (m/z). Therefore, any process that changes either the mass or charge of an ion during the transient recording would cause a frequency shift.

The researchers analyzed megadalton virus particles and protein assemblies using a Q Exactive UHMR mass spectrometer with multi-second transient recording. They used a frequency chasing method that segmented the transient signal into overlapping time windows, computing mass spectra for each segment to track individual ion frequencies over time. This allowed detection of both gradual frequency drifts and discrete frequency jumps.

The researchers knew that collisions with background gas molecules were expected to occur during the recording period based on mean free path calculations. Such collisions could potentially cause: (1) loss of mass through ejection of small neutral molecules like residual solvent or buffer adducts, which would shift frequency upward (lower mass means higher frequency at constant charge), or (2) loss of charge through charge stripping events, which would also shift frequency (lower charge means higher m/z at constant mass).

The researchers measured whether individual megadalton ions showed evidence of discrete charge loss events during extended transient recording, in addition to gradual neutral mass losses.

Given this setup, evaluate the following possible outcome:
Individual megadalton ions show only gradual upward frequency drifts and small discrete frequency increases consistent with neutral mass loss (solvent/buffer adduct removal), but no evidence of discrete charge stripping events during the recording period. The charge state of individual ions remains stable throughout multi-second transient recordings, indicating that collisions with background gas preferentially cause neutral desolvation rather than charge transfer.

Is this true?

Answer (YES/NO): NO